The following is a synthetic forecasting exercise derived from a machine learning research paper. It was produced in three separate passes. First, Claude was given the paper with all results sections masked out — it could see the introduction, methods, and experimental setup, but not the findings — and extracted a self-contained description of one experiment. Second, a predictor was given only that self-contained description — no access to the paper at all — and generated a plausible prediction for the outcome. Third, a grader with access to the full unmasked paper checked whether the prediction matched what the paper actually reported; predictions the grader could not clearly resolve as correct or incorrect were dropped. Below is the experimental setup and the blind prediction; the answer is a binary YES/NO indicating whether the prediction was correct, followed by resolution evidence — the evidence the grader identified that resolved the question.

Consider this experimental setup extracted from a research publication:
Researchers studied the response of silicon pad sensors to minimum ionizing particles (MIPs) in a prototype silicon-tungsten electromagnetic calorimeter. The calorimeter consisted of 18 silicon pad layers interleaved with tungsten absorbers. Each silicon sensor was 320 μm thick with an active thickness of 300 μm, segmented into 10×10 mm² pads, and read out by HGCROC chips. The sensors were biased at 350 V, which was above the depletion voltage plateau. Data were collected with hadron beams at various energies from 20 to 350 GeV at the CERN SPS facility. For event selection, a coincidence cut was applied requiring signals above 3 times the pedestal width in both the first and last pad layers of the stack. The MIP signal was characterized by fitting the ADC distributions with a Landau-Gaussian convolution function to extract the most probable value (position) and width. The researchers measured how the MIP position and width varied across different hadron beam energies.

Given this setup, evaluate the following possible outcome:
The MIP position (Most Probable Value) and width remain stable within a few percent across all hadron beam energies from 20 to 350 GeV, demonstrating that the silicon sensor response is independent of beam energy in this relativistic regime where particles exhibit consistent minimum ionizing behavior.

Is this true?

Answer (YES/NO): NO